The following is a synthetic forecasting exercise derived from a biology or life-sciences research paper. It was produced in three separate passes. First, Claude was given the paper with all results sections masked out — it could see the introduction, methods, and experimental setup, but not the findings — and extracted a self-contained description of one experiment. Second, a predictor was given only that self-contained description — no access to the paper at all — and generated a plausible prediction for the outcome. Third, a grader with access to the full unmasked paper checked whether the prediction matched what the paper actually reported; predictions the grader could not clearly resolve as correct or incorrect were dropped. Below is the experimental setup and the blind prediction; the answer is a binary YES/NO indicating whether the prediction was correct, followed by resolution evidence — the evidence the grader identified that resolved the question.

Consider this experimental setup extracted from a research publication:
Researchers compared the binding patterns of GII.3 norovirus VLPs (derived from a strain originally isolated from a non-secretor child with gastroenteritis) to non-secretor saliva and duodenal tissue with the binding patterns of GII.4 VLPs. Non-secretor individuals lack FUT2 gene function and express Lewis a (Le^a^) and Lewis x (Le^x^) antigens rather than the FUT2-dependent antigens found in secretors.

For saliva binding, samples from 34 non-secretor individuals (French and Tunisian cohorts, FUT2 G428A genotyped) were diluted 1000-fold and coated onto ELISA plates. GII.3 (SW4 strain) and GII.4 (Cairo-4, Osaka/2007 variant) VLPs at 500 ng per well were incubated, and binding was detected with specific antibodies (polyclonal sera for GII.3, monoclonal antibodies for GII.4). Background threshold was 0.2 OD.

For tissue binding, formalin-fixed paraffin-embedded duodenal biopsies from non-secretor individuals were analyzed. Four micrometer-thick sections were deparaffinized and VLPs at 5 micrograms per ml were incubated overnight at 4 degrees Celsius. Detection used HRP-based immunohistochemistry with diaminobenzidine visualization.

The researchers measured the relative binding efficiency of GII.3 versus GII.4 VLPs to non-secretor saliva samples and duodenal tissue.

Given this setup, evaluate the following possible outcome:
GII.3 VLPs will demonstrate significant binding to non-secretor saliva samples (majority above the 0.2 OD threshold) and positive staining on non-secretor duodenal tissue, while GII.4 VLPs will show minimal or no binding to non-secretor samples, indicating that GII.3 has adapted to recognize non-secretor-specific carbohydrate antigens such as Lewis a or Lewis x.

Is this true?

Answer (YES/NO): NO